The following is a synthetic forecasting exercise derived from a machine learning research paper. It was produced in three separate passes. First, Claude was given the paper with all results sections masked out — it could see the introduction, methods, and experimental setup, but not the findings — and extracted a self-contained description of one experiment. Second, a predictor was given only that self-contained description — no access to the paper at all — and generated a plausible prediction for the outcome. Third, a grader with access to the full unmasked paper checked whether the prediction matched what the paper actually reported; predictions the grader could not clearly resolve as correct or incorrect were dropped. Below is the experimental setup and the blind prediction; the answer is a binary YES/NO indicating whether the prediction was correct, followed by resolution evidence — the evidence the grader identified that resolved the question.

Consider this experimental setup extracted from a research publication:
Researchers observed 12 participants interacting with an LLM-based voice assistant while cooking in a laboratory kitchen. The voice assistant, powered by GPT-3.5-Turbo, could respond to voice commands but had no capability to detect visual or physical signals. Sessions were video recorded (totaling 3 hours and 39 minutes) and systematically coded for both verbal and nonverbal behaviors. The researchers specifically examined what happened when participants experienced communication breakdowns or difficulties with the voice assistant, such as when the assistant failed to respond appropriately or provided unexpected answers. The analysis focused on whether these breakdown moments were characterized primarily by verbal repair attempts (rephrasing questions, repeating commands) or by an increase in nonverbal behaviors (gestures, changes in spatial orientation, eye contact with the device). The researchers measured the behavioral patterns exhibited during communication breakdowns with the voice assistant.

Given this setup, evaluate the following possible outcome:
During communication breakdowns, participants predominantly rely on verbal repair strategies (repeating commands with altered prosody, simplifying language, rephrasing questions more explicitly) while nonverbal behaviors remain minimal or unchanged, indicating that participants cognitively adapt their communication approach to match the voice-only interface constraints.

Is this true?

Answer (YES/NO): NO